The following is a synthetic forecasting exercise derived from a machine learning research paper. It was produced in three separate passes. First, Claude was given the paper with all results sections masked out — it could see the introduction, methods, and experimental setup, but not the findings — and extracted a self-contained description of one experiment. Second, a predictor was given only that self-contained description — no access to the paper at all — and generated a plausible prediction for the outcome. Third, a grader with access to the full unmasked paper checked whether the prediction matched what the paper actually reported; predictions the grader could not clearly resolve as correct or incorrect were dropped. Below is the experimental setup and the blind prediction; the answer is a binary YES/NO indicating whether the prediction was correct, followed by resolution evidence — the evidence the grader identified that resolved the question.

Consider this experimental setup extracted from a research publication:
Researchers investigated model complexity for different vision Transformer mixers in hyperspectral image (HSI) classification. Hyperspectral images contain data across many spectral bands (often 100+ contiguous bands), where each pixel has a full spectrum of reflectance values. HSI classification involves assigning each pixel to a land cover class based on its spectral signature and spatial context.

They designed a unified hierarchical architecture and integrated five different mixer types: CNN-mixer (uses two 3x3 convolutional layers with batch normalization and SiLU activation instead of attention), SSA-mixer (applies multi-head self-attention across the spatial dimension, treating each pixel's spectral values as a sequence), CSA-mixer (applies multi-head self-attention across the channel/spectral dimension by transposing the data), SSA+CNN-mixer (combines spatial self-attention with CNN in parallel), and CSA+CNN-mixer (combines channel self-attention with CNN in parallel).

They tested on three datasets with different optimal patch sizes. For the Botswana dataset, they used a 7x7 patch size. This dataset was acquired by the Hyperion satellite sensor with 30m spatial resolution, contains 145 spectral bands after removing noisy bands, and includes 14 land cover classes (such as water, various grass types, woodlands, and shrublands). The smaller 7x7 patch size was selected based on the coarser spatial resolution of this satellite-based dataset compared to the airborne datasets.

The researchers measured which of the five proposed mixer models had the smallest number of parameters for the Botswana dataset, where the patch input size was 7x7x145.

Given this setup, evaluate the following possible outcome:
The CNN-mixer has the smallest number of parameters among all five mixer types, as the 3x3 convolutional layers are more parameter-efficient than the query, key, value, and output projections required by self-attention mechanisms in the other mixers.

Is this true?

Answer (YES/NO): NO